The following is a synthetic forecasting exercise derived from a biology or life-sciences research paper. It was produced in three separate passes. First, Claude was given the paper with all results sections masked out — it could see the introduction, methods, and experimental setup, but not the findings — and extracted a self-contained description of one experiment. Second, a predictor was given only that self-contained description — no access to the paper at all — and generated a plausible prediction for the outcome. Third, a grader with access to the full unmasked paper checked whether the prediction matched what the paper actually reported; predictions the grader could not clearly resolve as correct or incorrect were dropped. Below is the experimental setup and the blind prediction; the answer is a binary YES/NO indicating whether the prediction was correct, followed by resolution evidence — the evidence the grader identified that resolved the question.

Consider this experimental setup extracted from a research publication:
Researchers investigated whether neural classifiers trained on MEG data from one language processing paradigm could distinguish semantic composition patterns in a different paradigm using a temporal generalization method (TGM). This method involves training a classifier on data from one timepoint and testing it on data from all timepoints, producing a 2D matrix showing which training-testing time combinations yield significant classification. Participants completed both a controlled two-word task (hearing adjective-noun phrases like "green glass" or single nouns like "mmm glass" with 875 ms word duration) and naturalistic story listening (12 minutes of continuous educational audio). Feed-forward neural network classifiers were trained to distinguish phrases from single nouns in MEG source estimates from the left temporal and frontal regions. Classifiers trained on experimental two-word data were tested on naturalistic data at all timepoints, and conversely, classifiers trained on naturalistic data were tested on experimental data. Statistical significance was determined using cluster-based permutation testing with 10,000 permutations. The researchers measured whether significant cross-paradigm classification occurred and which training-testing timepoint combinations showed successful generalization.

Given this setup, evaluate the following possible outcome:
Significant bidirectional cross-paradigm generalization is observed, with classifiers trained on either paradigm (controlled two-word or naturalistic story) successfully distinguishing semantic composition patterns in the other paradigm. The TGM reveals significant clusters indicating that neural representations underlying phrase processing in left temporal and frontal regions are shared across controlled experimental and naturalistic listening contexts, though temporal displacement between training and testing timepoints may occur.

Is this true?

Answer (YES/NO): YES